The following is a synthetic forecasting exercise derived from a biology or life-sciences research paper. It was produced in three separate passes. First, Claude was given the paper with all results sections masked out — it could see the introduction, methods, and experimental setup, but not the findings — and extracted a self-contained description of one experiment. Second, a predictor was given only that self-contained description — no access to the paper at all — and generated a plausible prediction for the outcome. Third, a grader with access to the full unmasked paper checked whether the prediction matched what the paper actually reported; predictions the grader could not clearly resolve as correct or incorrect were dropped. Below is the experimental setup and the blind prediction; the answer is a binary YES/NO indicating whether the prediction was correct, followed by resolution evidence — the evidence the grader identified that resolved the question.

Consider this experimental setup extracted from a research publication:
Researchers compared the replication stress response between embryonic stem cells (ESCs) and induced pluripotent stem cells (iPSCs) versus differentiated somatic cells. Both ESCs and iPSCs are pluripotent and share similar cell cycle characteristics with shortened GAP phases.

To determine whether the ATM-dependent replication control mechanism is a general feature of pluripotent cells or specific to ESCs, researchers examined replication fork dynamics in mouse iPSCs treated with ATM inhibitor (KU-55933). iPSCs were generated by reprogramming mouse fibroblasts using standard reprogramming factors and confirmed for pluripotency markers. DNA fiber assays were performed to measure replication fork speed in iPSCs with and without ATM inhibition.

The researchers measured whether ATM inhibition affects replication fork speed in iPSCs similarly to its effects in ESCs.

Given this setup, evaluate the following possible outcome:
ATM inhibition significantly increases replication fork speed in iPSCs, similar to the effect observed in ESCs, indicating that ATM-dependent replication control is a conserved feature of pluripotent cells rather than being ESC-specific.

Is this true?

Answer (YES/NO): NO